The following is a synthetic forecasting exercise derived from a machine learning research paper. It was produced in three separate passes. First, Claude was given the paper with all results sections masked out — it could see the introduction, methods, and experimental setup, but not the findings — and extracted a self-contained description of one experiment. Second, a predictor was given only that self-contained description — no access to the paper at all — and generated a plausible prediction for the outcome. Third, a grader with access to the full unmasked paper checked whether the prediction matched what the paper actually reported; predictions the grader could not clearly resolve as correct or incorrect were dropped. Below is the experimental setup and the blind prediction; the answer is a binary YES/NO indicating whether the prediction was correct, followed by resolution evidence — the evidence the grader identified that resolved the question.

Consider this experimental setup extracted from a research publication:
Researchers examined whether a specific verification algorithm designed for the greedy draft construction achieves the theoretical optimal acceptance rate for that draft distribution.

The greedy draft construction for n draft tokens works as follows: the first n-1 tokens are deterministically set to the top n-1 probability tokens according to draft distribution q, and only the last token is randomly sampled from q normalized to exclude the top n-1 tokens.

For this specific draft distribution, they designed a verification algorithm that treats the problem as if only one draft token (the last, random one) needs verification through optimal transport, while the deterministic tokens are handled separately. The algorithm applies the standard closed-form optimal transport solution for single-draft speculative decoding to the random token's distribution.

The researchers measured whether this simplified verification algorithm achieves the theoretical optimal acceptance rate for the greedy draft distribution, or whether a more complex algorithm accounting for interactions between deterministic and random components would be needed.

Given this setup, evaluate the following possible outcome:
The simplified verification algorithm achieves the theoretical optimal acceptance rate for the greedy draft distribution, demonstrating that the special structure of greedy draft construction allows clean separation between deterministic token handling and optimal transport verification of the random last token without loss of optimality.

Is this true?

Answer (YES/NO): YES